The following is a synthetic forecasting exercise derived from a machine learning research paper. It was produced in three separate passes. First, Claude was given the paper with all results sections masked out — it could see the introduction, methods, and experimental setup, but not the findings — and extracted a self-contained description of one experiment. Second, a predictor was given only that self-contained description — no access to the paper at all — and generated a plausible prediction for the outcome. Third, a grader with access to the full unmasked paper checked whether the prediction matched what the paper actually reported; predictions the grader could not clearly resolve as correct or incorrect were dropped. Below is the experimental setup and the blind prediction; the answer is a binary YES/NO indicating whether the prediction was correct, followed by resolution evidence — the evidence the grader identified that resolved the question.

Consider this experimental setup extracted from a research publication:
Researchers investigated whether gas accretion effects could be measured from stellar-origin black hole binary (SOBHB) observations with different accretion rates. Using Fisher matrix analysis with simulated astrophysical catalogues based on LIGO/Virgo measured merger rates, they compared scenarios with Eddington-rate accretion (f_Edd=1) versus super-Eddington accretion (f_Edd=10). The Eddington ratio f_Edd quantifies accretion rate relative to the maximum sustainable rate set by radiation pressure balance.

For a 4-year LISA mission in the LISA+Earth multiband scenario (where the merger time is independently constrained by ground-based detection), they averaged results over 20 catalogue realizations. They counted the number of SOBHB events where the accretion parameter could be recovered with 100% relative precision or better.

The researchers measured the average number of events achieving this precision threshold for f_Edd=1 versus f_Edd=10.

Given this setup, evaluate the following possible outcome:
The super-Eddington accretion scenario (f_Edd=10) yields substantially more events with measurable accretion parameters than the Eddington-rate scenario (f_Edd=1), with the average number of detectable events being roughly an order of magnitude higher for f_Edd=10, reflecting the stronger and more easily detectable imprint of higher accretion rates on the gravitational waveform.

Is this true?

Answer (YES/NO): YES